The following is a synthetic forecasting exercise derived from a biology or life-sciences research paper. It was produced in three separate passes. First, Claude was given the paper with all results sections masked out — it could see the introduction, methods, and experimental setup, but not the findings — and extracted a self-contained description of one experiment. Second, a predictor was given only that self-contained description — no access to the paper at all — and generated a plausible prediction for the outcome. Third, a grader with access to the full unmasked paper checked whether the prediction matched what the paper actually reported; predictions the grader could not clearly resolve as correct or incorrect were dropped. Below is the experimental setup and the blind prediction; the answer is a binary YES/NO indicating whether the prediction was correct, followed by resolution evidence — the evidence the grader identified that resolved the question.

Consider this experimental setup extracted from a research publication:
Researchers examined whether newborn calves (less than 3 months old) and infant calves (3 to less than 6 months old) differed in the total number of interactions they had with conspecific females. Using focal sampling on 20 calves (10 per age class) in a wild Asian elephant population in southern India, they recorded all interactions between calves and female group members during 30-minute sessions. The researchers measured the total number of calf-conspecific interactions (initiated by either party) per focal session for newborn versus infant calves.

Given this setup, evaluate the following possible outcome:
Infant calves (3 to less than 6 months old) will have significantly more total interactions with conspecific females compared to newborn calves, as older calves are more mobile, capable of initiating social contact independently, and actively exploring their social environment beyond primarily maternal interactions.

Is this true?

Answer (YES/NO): NO